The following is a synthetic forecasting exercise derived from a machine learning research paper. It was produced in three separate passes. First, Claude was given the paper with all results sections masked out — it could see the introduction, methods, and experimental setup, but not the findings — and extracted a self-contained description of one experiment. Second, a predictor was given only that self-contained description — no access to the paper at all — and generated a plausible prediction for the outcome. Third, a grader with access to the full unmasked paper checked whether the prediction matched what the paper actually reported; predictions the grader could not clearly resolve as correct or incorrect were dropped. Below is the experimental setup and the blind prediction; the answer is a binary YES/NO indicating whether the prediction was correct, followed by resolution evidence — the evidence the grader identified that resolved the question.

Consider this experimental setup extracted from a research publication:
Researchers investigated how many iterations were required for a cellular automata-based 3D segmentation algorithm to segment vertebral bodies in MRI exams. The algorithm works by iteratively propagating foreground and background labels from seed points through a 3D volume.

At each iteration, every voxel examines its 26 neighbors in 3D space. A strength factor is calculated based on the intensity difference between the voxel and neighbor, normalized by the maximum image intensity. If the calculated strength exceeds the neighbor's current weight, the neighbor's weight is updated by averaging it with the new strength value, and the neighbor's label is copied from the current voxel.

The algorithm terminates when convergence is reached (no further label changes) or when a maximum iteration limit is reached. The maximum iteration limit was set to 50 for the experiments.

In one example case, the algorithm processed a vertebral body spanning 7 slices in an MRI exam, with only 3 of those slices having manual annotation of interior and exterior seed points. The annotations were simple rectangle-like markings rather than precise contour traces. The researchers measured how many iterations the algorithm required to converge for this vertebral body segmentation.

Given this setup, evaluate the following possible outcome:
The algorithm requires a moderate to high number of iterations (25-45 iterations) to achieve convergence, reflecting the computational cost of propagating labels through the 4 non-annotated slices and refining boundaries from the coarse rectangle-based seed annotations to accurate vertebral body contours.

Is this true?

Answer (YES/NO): NO